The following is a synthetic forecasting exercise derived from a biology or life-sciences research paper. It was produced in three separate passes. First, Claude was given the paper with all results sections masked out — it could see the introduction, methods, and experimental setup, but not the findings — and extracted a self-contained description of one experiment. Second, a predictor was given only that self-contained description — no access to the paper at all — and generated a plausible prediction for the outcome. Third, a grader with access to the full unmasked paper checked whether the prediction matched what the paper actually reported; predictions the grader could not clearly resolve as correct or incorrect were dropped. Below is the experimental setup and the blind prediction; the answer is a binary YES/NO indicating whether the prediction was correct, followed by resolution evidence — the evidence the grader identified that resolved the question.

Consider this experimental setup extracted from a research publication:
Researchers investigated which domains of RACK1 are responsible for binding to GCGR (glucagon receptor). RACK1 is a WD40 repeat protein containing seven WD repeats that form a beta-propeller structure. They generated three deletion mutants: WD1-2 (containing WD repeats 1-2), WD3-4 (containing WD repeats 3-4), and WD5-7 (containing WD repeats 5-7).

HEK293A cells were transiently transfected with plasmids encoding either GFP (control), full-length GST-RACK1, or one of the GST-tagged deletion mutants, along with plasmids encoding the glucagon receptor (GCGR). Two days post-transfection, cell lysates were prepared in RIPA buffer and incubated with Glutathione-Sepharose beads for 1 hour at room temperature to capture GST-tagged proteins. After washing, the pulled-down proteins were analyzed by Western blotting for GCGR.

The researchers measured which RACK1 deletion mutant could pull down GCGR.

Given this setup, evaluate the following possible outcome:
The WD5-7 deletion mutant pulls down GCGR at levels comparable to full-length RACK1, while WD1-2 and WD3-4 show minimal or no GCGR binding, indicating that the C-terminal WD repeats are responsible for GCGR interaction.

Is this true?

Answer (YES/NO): NO